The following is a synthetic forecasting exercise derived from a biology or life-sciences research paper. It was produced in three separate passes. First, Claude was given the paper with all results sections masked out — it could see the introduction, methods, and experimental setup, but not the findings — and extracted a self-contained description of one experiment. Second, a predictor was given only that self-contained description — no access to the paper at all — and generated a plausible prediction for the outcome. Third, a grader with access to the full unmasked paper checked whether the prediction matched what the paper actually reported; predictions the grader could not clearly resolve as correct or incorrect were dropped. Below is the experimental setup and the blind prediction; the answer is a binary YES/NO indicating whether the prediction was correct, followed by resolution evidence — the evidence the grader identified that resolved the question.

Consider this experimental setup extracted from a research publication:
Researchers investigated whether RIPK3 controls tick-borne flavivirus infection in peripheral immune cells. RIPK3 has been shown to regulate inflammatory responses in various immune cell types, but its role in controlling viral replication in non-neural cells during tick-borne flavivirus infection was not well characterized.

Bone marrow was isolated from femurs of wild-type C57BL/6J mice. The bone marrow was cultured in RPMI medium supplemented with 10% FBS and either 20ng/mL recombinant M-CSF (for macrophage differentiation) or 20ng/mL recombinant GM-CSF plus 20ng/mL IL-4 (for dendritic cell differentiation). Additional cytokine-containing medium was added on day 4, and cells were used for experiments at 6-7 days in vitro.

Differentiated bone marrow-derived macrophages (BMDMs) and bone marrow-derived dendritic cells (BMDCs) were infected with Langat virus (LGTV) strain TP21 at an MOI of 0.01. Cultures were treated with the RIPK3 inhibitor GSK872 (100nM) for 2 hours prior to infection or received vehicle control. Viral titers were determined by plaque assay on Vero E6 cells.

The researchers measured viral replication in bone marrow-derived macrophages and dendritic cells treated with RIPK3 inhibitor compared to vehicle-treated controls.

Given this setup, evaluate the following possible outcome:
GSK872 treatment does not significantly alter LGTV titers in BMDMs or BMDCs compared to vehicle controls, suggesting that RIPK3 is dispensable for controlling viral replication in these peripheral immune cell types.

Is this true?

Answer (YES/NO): YES